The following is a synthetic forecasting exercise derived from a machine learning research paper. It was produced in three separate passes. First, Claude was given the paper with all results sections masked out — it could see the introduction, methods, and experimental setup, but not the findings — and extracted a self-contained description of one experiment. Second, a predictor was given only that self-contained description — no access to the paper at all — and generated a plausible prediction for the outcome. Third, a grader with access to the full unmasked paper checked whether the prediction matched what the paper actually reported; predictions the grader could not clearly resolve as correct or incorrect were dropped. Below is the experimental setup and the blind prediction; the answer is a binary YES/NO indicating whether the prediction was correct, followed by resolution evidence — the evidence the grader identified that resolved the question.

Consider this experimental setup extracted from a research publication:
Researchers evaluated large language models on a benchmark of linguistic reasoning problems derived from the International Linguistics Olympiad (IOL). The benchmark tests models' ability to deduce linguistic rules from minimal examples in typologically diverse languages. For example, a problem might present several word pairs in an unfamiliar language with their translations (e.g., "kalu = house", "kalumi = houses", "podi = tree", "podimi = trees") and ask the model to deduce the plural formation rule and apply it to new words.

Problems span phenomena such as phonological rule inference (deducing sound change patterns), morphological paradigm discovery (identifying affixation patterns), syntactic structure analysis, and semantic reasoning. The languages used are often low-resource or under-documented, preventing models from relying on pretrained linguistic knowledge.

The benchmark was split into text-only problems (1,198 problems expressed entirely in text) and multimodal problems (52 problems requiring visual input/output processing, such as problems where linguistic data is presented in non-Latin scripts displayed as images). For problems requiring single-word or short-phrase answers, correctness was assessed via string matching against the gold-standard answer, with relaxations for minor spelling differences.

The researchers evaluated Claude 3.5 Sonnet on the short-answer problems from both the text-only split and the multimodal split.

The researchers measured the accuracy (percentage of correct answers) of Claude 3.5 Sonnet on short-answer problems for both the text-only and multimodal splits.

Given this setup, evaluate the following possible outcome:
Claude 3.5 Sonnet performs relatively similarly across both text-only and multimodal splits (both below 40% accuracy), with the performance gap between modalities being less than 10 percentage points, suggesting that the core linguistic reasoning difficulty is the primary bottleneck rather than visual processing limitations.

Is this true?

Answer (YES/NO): NO